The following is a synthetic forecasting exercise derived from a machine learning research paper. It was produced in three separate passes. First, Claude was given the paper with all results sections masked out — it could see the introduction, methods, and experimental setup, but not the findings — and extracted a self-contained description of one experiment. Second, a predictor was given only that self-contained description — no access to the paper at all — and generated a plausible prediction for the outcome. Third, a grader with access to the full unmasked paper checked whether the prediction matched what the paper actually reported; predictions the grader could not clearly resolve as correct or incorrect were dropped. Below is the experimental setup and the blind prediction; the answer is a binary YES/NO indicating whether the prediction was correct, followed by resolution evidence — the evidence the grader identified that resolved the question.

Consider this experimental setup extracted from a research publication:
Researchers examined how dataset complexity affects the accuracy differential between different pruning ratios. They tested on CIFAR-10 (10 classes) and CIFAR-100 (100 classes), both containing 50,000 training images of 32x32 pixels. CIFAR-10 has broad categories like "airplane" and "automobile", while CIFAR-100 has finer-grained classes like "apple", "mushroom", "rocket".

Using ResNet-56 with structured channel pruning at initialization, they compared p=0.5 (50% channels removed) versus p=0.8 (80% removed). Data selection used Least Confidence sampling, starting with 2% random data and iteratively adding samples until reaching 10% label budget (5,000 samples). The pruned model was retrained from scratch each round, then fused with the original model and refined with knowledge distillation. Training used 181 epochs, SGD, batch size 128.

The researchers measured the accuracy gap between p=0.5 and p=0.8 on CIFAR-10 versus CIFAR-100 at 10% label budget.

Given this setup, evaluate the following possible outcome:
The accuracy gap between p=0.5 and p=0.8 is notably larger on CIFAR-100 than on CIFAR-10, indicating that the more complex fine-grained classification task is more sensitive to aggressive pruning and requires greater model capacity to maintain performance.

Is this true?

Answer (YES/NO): YES